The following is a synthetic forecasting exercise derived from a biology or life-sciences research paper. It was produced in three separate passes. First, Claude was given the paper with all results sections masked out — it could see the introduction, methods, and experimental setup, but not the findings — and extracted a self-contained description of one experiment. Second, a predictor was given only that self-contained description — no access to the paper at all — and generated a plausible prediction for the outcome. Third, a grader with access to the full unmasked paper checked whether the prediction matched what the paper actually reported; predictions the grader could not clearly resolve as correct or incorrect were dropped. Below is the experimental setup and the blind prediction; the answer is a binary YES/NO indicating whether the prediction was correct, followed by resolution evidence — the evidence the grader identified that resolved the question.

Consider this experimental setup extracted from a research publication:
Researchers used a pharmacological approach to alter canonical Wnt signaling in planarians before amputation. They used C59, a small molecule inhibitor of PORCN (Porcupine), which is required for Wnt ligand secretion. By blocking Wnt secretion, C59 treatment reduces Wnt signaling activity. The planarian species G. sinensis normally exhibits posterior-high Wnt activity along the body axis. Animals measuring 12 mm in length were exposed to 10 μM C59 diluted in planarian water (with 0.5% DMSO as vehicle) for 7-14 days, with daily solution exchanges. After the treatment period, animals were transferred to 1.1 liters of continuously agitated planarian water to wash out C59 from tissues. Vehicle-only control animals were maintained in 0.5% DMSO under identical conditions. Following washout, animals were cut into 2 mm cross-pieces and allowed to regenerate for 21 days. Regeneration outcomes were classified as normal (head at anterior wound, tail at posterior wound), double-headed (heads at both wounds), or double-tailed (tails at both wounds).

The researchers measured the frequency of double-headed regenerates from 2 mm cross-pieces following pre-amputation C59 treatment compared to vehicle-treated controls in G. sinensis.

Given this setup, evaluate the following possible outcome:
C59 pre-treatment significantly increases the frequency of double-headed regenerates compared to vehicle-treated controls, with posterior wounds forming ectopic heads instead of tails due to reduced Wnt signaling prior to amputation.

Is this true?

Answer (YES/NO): YES